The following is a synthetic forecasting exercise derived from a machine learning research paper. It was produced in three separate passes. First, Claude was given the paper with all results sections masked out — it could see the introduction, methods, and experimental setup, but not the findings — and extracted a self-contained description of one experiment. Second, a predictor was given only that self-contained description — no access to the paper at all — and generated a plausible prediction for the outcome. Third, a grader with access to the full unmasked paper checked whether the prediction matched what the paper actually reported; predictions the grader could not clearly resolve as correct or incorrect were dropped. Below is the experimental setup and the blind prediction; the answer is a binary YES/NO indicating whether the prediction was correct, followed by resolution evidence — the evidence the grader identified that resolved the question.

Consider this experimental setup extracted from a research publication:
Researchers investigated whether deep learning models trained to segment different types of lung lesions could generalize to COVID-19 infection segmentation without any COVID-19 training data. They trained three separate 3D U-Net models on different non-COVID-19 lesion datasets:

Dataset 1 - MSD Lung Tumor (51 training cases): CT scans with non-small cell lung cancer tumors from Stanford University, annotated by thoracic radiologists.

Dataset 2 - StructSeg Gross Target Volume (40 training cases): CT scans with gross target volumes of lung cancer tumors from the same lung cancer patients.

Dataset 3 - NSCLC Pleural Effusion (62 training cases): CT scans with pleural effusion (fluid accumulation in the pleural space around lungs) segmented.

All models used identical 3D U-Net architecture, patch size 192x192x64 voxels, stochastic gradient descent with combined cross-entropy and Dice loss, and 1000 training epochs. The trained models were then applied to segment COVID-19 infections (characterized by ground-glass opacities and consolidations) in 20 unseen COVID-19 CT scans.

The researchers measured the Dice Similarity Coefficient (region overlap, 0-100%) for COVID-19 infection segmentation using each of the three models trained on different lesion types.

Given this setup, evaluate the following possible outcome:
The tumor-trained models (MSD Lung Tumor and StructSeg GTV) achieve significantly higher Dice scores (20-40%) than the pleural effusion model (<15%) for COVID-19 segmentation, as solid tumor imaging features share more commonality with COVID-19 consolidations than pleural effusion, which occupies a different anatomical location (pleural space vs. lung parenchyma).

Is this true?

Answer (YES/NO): NO